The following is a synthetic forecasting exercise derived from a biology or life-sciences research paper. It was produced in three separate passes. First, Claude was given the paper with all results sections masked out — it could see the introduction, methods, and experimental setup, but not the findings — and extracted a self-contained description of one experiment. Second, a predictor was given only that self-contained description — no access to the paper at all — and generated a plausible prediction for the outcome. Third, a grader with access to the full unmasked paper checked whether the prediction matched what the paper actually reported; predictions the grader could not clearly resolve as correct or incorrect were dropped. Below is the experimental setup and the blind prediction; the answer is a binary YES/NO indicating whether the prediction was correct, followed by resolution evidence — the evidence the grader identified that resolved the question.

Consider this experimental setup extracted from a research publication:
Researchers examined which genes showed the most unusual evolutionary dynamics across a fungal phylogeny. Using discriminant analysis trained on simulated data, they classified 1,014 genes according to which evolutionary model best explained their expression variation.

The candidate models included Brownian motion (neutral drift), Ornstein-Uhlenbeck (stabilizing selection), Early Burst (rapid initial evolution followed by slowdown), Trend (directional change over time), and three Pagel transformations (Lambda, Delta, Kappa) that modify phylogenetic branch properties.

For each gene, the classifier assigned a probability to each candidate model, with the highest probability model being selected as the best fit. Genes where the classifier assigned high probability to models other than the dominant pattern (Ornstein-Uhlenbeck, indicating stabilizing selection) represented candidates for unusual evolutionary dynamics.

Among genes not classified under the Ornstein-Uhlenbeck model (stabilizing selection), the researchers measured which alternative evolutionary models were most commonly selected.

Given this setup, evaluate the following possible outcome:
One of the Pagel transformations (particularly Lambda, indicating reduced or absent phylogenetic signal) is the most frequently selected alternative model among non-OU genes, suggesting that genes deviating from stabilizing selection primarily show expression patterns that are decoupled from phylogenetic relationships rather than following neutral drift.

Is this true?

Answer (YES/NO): NO